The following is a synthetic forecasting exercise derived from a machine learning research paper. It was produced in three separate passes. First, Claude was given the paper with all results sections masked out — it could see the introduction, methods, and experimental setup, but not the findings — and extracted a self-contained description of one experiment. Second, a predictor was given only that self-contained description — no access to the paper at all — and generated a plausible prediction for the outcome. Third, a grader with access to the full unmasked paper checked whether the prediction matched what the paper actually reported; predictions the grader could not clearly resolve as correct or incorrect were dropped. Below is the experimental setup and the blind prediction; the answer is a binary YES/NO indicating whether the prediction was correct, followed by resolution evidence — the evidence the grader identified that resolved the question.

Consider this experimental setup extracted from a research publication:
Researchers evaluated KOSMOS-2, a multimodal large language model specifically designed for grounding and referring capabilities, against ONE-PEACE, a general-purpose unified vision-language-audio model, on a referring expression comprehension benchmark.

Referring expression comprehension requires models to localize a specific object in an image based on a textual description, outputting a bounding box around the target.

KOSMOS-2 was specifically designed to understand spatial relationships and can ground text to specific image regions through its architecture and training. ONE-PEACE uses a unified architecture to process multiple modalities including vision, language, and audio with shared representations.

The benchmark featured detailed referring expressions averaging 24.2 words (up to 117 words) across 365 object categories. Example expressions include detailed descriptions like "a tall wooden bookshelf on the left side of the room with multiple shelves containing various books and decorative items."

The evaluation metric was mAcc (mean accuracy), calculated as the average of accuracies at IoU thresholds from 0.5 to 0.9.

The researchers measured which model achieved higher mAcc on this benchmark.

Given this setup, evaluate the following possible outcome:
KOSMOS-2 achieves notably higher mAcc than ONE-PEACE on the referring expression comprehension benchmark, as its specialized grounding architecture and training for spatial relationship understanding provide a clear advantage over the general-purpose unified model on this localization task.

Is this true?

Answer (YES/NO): NO